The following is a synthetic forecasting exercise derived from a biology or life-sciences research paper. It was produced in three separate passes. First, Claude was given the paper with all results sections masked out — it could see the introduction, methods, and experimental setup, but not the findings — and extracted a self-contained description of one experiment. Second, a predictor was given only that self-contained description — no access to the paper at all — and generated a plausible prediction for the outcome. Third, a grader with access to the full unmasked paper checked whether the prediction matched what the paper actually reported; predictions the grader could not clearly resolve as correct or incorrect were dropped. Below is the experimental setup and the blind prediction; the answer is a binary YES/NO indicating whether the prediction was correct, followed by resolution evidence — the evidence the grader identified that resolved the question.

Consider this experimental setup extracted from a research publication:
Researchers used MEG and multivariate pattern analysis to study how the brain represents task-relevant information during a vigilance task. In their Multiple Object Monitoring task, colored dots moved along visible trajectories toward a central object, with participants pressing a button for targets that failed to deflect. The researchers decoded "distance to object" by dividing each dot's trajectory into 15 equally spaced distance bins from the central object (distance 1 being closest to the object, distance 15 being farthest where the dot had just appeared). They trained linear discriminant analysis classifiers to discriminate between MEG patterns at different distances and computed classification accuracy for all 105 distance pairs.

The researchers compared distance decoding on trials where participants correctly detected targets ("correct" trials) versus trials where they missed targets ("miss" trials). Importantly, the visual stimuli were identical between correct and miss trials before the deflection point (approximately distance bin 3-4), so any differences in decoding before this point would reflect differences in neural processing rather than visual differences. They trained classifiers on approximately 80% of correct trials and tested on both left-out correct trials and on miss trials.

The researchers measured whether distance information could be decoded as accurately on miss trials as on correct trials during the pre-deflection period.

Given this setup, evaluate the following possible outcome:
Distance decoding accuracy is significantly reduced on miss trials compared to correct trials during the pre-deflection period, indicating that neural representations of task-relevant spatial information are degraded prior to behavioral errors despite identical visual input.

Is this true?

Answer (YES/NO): YES